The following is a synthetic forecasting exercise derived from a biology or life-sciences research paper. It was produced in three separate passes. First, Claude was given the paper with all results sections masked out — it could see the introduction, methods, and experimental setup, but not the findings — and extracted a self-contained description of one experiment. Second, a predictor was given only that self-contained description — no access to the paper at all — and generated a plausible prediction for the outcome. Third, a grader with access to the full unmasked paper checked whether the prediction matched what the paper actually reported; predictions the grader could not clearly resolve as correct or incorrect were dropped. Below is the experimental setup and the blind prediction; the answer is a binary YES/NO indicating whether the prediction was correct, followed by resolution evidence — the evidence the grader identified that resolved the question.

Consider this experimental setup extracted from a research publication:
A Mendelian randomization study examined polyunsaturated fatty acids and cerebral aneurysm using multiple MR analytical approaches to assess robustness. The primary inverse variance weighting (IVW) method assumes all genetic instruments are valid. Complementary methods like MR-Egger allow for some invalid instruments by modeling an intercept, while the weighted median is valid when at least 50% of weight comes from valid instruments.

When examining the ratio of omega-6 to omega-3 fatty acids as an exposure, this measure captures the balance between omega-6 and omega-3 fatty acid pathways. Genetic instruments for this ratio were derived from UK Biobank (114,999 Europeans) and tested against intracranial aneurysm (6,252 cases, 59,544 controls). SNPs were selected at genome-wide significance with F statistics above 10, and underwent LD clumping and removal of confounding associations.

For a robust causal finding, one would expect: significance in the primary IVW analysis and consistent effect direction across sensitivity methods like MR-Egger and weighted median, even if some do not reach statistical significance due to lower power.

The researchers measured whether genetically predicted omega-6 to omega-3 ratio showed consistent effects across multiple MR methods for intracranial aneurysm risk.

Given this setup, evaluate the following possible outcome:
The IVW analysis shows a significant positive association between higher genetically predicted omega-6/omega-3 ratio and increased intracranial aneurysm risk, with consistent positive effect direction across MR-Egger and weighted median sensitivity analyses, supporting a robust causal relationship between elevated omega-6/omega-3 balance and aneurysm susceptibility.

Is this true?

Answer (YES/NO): YES